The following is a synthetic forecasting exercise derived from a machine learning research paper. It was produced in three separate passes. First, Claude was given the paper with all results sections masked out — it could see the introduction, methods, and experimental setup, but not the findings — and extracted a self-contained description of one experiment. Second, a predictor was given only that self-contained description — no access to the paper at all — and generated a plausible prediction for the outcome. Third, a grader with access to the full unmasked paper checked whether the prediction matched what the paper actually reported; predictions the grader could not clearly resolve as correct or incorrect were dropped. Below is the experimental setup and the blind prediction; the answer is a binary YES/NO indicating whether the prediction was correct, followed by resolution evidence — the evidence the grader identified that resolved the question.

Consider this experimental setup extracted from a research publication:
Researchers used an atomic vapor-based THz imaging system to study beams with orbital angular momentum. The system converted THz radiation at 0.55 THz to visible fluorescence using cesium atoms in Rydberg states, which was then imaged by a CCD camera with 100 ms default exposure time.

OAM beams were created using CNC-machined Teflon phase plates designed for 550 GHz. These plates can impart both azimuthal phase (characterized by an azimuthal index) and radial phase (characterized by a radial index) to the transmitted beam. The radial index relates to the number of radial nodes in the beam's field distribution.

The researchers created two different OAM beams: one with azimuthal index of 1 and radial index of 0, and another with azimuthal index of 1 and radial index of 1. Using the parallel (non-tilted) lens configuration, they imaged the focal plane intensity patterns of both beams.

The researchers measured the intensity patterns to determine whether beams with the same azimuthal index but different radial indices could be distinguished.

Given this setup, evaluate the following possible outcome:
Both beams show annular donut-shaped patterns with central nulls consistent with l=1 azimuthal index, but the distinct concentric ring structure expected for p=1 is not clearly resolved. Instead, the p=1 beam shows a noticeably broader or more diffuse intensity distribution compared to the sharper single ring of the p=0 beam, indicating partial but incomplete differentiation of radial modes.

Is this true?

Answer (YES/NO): NO